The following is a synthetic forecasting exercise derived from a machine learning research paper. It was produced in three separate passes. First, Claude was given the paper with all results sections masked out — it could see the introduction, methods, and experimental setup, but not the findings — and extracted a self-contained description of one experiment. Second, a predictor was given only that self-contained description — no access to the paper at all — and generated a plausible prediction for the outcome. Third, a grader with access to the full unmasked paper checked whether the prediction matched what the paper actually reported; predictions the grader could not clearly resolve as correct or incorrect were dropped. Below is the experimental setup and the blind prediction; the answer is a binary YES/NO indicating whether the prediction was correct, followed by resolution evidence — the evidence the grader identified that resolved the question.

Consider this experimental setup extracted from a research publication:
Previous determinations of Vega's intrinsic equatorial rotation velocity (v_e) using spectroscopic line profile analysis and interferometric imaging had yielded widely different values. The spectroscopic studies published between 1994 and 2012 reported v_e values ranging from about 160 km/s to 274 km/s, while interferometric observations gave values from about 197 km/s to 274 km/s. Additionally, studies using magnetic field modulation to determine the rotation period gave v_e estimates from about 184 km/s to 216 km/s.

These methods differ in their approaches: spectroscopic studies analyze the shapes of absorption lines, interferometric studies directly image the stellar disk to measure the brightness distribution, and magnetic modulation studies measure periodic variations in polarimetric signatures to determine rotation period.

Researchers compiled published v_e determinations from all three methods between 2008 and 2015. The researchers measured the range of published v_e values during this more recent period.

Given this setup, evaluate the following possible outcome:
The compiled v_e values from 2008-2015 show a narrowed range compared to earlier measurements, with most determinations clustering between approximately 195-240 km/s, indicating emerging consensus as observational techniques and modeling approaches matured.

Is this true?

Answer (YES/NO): NO